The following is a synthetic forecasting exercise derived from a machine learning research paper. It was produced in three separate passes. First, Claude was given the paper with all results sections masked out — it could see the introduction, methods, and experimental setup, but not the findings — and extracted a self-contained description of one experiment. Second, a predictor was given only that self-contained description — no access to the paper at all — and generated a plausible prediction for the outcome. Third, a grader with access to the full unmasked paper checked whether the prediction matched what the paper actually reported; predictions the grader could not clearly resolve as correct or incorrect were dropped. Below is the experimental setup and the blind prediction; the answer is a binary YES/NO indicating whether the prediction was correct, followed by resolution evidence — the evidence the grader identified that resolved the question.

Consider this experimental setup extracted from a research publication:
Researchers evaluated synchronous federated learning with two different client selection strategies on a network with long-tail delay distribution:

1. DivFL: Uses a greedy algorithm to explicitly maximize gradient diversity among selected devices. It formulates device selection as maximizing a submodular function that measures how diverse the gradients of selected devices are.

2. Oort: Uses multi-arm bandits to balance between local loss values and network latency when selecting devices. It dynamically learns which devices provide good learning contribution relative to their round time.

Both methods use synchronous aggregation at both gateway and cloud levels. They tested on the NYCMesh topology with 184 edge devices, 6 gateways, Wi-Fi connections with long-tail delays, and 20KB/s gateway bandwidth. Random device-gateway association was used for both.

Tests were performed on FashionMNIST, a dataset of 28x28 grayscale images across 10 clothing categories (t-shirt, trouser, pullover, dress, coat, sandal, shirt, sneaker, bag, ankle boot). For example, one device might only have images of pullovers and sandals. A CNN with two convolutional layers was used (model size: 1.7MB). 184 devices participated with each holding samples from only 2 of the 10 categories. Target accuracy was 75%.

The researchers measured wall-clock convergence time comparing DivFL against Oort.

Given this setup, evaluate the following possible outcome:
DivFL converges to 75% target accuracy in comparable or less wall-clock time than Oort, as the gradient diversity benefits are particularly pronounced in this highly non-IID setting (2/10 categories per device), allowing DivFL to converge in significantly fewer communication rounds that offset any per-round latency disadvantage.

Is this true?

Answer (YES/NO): NO